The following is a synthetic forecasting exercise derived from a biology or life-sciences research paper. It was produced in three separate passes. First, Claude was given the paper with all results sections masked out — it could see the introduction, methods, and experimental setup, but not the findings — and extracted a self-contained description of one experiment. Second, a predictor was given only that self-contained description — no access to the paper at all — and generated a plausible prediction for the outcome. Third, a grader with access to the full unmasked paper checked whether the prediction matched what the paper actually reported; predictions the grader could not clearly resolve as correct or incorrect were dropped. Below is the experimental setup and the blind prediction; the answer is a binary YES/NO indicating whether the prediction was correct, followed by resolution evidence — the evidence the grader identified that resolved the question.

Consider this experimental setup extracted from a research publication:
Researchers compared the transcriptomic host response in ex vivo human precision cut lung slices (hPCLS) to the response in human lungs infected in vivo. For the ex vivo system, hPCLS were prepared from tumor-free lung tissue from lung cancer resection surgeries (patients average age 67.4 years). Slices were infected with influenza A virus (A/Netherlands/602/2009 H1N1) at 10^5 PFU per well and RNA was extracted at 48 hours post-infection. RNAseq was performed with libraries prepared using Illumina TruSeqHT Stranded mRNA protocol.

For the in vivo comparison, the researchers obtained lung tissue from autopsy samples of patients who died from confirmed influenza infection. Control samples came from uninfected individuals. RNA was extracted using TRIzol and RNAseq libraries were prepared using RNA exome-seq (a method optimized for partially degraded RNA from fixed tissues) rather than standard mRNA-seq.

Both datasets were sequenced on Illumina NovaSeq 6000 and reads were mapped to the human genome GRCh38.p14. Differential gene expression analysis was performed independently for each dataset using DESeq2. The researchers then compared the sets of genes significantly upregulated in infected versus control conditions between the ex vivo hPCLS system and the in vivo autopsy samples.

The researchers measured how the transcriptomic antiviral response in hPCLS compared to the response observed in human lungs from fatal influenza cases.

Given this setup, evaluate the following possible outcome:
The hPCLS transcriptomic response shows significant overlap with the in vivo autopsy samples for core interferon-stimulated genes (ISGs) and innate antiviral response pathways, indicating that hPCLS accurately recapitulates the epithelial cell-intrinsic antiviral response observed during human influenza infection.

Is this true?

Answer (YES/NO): NO